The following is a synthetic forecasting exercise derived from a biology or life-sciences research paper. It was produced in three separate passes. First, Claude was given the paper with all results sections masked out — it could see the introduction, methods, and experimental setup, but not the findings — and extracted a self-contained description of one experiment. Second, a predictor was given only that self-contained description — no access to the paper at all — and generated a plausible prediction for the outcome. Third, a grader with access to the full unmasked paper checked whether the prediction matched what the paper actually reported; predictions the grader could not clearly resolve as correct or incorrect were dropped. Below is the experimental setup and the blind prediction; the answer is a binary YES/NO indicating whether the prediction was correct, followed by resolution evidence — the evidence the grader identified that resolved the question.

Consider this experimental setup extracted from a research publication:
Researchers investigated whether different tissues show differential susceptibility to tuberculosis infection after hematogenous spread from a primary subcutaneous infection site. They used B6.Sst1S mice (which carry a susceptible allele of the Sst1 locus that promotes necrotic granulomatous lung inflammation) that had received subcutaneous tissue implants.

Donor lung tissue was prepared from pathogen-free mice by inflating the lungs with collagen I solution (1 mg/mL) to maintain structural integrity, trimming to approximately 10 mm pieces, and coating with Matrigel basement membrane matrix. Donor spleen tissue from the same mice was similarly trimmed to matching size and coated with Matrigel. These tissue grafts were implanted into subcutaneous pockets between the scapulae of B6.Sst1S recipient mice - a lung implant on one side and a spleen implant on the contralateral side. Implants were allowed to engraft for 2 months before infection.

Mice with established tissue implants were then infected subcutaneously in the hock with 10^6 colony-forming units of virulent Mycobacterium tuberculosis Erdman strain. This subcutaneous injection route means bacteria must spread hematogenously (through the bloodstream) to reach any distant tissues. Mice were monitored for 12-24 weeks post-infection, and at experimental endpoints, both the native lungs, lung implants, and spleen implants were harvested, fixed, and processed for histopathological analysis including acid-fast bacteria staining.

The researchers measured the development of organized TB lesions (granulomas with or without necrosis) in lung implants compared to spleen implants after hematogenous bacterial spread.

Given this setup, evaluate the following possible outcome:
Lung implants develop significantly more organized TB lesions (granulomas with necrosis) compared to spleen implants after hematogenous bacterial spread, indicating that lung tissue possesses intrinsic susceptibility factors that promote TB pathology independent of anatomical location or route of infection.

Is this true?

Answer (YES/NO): YES